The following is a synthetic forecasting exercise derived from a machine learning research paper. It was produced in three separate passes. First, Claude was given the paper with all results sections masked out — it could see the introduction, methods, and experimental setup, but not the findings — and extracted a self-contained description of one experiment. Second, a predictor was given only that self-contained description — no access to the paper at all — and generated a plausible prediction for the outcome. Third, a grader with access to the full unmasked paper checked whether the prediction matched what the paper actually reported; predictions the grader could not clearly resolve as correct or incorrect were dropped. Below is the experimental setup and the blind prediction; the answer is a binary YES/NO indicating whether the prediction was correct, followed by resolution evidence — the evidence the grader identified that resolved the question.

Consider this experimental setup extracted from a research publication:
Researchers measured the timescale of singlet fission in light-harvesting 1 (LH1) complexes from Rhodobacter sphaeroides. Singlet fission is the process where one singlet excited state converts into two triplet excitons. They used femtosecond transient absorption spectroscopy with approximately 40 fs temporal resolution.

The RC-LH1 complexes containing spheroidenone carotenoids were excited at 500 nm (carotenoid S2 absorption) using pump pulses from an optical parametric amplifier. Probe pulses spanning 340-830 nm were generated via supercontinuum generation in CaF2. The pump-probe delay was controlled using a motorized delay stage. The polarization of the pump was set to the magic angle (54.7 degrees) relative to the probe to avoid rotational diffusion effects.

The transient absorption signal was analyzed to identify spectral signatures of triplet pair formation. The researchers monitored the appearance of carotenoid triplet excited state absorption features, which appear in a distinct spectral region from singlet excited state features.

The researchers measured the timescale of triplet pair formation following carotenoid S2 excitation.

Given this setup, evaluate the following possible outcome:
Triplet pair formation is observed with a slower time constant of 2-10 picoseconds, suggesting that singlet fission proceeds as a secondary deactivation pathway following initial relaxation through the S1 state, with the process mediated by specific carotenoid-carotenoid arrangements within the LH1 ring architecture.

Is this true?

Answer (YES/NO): NO